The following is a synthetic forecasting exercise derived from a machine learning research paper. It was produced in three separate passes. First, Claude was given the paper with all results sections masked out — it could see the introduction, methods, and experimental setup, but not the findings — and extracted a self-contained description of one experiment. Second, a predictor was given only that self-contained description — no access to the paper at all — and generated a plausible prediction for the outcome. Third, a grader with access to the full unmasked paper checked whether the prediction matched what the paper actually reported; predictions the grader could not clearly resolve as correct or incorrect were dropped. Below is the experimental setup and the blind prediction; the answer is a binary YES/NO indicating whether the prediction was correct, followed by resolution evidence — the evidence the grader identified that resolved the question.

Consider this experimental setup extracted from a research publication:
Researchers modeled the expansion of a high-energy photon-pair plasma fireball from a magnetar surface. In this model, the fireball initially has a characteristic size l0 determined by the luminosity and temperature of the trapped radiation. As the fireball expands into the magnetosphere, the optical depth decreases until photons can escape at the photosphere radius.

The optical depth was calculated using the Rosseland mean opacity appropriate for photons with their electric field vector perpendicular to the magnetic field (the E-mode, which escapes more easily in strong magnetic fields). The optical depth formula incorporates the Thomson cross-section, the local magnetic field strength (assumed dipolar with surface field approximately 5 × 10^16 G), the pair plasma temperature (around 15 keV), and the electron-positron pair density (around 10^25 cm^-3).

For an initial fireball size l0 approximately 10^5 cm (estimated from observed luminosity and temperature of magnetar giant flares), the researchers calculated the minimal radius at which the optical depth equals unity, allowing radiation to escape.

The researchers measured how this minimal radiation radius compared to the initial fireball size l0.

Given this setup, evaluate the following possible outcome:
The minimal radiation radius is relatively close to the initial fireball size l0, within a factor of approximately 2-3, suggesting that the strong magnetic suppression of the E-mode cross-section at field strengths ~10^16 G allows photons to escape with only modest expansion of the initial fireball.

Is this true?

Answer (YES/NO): NO